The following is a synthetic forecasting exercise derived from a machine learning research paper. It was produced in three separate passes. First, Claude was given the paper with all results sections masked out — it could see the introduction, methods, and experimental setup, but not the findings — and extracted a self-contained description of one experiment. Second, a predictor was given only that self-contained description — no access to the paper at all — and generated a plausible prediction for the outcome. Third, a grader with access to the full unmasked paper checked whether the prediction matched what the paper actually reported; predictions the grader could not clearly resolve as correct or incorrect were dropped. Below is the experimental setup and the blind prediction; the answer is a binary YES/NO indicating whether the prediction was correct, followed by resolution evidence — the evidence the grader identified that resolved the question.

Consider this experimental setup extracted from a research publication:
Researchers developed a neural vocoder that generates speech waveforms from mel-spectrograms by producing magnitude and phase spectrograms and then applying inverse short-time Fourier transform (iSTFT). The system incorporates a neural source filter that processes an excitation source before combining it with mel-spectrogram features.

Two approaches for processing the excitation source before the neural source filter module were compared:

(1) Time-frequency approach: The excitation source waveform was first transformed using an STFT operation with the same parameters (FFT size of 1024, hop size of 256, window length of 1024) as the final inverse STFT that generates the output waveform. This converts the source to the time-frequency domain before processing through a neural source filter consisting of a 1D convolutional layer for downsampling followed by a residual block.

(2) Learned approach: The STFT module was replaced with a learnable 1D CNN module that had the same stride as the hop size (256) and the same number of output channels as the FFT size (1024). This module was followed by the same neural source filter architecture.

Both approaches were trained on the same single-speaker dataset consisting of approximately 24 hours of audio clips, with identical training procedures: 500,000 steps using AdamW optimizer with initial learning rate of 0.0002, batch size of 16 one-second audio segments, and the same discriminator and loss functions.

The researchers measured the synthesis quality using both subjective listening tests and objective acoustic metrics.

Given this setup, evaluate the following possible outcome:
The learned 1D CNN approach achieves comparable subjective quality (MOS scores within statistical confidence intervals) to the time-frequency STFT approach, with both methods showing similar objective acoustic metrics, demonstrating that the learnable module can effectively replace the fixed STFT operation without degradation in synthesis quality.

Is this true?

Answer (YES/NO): NO